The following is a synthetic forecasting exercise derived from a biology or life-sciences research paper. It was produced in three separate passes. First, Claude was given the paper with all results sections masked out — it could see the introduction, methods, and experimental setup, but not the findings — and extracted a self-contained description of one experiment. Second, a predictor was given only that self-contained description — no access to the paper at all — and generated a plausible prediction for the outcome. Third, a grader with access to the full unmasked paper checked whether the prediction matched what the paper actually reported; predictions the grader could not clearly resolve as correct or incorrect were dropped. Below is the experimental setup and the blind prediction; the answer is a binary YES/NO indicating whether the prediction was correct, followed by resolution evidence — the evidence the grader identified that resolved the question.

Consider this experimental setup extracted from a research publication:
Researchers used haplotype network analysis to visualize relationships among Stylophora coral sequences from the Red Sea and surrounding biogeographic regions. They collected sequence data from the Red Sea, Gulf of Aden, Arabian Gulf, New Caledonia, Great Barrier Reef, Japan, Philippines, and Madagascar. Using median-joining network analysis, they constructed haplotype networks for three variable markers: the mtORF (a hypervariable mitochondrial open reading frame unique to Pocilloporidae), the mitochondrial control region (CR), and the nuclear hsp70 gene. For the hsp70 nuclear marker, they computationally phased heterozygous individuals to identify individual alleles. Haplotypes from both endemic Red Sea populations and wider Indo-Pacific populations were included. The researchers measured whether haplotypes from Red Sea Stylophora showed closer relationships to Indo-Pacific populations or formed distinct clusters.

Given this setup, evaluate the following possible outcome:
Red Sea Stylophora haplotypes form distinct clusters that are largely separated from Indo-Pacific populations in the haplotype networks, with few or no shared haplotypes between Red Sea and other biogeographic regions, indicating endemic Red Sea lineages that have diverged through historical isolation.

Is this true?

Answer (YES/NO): NO